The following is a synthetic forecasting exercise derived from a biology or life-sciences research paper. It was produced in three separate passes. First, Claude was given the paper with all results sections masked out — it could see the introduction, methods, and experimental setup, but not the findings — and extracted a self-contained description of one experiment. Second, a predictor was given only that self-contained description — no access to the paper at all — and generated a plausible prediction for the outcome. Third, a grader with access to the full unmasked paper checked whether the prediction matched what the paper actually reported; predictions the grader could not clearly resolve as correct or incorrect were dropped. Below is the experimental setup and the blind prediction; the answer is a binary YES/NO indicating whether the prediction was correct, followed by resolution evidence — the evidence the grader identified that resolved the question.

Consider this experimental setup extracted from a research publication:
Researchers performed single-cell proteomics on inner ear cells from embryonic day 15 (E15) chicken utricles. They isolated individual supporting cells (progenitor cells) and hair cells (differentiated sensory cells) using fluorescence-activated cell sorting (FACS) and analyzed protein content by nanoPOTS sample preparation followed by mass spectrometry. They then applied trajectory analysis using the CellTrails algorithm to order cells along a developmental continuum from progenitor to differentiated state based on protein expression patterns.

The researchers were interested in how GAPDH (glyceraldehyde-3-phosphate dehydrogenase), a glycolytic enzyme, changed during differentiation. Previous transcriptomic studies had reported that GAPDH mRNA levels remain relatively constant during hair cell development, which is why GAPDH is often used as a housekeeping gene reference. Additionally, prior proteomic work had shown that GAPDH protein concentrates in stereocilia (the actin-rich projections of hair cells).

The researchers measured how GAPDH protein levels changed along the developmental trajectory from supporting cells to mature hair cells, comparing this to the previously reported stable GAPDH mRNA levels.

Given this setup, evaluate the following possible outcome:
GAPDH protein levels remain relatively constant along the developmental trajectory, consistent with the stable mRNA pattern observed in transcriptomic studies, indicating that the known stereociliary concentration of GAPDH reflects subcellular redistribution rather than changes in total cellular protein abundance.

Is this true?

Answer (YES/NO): NO